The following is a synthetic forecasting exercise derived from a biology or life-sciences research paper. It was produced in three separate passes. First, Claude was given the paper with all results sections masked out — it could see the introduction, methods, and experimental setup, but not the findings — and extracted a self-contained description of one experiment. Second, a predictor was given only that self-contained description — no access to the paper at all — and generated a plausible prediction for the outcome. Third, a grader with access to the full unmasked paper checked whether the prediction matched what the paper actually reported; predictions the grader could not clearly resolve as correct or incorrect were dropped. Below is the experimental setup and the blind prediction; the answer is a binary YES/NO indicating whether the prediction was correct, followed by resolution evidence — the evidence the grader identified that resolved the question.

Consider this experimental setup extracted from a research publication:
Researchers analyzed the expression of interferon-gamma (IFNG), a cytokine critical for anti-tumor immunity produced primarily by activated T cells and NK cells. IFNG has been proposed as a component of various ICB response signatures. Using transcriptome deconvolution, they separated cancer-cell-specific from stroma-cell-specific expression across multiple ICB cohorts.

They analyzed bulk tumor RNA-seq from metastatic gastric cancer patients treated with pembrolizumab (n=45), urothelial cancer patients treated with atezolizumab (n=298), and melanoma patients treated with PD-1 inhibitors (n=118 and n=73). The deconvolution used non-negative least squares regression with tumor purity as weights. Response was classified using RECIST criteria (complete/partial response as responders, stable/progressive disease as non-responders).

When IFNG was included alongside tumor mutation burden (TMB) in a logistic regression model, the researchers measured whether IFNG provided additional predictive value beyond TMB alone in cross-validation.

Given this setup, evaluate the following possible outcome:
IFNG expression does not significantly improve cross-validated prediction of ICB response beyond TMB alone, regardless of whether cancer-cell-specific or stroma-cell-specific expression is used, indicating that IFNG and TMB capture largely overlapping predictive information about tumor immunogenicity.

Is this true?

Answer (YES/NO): NO